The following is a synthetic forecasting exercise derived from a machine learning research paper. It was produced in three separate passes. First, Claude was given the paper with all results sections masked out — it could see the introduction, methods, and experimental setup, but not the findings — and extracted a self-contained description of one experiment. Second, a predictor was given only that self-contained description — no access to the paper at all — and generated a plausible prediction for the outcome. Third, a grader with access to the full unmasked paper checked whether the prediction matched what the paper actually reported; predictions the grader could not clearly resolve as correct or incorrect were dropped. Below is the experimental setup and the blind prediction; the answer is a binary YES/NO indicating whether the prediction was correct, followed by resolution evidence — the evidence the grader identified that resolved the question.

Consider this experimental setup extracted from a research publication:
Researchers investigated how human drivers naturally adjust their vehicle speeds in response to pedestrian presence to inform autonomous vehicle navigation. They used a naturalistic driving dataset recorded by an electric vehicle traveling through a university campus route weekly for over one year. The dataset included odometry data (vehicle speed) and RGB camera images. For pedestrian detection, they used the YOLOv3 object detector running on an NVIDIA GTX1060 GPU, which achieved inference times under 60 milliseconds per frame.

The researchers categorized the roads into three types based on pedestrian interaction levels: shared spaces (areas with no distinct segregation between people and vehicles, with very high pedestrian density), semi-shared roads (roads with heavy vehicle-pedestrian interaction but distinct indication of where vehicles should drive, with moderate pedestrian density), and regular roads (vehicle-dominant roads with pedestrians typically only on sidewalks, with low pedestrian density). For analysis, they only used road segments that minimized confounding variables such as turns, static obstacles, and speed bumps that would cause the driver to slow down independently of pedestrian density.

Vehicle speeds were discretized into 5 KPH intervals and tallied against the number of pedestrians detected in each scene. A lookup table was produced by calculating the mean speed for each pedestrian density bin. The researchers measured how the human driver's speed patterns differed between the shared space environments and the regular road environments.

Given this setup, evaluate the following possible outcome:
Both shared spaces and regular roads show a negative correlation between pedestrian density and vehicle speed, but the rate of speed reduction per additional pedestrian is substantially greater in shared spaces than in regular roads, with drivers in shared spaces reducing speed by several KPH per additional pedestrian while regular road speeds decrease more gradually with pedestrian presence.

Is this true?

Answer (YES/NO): NO